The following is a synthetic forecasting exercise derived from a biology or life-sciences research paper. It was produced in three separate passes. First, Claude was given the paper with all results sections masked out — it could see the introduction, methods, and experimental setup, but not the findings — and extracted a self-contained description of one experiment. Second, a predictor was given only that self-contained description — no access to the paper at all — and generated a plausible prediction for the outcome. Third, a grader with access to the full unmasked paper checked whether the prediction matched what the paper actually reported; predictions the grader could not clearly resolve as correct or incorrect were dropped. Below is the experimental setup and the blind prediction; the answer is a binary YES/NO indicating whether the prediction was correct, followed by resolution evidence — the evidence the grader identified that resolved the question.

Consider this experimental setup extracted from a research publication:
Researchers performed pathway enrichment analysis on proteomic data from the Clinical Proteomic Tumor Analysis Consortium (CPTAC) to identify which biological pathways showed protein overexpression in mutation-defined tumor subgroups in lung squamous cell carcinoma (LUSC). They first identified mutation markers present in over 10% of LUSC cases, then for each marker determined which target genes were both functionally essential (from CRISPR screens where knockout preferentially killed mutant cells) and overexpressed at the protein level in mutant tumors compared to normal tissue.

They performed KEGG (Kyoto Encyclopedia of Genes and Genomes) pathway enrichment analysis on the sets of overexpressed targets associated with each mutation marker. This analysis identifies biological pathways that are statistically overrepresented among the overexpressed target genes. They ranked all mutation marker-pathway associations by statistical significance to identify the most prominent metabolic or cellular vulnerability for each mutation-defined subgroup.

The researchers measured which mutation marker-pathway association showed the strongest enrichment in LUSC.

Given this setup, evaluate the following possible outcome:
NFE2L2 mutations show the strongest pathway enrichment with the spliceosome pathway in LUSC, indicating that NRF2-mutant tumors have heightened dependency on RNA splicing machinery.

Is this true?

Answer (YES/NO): NO